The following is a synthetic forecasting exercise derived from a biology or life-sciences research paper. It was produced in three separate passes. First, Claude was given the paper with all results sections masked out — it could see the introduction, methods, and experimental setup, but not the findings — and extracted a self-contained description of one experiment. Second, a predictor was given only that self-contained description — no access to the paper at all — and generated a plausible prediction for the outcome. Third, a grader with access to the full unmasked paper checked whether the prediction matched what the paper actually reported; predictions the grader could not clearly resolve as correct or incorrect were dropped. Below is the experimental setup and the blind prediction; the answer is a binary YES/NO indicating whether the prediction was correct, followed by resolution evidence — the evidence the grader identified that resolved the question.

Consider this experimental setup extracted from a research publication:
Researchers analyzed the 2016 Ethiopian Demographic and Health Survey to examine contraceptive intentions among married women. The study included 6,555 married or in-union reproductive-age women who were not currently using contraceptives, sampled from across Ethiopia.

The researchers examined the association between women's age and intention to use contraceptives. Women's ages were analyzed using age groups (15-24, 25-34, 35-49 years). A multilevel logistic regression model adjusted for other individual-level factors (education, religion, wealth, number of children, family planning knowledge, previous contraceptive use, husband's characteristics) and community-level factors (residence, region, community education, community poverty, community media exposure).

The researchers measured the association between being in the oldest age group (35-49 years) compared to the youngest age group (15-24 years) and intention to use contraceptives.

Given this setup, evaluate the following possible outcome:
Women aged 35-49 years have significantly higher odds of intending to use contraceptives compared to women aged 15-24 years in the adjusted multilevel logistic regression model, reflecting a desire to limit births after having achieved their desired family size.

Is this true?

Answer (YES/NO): NO